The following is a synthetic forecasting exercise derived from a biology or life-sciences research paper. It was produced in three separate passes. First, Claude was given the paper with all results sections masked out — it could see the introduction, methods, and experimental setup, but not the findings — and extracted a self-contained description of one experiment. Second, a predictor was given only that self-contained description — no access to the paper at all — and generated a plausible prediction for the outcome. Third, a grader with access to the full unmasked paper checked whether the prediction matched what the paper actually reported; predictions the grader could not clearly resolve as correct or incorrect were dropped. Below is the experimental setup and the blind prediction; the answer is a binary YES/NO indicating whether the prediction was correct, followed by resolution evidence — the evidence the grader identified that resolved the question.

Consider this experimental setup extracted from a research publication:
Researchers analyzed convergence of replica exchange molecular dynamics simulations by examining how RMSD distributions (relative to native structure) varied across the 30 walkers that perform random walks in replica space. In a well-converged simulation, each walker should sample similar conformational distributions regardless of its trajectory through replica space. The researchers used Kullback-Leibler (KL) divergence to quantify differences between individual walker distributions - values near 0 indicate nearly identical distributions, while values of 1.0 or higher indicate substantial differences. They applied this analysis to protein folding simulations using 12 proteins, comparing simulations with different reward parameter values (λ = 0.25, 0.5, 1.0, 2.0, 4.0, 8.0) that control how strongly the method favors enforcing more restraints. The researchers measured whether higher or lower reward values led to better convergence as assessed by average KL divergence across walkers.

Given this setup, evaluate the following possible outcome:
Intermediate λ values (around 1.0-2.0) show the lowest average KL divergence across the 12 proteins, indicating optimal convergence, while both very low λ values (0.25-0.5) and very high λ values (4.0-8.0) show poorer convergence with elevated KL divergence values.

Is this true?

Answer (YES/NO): NO